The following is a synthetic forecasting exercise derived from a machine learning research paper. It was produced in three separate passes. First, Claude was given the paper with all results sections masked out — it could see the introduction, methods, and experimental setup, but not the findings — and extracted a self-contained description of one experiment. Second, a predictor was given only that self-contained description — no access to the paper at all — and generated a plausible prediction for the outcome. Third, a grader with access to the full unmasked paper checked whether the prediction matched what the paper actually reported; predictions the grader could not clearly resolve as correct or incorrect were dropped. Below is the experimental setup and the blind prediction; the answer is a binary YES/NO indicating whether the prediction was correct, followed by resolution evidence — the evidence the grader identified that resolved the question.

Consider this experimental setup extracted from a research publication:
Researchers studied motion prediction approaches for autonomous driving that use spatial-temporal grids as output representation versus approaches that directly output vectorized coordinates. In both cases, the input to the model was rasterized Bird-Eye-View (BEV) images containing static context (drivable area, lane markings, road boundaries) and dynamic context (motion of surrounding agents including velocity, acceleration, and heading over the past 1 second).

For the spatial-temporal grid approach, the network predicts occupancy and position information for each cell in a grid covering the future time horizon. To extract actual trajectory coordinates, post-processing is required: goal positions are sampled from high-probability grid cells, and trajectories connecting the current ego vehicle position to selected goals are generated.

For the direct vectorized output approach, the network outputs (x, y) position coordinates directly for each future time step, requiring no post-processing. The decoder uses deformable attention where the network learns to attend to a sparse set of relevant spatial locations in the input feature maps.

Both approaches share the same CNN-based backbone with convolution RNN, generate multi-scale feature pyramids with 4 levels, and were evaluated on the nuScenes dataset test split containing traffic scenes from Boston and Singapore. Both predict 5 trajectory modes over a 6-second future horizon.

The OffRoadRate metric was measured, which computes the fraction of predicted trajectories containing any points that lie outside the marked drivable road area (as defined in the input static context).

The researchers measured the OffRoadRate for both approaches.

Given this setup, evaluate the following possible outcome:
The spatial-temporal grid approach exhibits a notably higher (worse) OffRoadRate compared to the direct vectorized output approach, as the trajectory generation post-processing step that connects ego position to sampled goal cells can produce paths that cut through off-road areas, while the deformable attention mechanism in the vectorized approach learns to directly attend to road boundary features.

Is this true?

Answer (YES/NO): YES